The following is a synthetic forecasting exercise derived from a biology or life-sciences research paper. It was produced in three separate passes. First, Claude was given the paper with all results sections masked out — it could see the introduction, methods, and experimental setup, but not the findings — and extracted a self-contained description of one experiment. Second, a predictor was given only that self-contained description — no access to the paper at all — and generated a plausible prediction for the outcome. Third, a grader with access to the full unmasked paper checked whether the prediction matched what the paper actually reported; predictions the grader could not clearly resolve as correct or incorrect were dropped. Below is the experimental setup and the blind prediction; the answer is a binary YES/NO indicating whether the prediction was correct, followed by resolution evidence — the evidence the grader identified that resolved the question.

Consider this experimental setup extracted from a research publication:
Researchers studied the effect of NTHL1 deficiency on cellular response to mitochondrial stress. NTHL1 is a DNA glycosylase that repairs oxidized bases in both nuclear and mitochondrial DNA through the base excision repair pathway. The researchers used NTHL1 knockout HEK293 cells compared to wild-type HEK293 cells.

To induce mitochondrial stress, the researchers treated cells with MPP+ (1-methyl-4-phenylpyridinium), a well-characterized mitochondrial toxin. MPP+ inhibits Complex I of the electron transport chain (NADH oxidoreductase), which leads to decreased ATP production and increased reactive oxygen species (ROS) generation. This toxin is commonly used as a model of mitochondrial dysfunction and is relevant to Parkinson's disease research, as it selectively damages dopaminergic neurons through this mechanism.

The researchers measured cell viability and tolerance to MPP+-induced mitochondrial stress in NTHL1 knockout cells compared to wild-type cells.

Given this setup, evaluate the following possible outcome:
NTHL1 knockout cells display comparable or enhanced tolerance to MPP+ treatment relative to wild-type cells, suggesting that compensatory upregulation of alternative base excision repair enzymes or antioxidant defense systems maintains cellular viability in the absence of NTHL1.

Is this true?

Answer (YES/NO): NO